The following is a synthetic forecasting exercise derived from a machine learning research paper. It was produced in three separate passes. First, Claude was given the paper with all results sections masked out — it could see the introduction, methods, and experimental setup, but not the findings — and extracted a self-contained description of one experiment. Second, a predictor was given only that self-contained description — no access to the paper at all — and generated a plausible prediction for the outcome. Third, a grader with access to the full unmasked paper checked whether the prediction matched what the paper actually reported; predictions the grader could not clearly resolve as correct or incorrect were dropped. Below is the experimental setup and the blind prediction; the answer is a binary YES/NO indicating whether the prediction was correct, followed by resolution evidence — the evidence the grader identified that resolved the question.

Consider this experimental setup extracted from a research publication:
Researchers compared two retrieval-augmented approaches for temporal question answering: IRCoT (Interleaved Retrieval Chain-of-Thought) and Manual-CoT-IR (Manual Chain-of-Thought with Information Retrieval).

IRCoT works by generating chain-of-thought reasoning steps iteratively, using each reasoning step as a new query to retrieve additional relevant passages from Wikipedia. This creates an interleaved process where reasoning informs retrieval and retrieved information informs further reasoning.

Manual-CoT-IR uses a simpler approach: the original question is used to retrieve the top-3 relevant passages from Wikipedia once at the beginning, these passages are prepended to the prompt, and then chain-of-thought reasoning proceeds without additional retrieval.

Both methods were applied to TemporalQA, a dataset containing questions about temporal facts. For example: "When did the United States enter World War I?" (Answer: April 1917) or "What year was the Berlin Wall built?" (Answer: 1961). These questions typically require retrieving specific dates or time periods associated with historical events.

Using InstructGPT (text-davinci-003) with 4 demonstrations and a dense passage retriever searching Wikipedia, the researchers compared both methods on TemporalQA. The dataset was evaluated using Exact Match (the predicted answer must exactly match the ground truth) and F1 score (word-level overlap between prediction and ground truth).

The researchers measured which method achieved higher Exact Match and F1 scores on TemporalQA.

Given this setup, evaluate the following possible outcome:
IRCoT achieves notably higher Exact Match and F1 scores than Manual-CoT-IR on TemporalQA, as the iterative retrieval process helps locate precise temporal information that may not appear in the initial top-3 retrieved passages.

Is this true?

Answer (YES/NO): NO